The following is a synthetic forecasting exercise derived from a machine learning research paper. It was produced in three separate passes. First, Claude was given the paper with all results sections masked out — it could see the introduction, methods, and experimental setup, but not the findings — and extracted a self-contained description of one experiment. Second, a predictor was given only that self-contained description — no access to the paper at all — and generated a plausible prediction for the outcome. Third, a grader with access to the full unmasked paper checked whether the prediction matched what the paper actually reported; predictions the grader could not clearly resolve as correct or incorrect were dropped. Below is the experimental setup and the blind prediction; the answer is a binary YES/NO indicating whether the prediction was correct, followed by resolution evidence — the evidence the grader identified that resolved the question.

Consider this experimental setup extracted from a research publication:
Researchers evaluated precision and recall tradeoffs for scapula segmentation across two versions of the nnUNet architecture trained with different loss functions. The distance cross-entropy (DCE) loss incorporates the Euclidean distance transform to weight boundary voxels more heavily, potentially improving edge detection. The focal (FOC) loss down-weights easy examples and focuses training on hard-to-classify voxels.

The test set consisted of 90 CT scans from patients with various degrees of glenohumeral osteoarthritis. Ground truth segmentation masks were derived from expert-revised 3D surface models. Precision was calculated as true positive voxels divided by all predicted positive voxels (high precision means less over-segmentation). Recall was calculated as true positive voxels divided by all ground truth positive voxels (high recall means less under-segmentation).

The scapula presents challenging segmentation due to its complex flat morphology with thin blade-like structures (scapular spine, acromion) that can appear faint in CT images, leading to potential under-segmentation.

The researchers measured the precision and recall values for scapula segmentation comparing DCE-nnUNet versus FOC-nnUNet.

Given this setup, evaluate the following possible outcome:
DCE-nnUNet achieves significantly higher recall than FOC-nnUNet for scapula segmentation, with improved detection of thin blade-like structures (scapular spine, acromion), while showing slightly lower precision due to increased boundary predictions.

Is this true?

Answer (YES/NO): NO